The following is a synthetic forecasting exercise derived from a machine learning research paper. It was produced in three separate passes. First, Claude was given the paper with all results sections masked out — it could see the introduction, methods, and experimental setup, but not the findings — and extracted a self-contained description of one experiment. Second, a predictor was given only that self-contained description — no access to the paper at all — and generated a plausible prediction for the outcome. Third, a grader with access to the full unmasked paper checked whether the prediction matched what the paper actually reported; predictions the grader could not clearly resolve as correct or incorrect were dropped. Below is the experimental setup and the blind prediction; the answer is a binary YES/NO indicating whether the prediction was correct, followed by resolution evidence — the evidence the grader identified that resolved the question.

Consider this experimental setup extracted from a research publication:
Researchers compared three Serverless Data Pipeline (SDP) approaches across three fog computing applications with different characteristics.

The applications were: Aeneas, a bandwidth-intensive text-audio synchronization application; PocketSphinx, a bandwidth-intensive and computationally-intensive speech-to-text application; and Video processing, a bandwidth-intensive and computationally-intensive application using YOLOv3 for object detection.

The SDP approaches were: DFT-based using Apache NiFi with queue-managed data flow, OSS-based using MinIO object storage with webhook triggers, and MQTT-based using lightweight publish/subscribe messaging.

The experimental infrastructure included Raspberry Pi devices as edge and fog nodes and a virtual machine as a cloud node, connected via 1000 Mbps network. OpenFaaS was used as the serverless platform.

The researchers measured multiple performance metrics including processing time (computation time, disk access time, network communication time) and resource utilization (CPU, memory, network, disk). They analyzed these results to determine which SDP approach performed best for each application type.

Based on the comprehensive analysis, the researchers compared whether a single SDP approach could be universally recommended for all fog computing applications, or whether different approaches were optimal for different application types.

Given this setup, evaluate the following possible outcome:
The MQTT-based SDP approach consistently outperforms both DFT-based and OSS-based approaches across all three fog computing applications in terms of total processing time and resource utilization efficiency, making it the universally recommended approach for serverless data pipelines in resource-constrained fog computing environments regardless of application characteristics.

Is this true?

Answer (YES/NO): NO